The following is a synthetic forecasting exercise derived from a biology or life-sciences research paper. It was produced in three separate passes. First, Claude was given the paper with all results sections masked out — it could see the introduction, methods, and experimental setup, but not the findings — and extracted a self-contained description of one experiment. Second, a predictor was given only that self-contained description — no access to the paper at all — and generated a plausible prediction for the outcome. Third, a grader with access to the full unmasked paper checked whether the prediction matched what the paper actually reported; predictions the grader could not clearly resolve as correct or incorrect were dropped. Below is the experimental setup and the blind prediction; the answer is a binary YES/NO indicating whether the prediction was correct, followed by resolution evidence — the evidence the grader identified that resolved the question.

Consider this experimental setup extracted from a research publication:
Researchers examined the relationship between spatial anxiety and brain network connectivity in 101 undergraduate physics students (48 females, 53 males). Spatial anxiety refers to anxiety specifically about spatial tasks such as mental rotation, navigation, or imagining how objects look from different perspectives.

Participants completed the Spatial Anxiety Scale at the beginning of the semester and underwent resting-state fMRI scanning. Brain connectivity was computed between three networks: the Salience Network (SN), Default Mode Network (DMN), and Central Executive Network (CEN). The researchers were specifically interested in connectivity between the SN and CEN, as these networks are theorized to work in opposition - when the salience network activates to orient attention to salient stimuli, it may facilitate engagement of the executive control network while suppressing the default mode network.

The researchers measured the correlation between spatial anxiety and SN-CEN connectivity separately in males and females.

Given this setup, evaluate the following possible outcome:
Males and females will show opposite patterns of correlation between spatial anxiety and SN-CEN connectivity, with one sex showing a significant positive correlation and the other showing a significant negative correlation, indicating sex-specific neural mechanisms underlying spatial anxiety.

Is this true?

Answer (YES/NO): NO